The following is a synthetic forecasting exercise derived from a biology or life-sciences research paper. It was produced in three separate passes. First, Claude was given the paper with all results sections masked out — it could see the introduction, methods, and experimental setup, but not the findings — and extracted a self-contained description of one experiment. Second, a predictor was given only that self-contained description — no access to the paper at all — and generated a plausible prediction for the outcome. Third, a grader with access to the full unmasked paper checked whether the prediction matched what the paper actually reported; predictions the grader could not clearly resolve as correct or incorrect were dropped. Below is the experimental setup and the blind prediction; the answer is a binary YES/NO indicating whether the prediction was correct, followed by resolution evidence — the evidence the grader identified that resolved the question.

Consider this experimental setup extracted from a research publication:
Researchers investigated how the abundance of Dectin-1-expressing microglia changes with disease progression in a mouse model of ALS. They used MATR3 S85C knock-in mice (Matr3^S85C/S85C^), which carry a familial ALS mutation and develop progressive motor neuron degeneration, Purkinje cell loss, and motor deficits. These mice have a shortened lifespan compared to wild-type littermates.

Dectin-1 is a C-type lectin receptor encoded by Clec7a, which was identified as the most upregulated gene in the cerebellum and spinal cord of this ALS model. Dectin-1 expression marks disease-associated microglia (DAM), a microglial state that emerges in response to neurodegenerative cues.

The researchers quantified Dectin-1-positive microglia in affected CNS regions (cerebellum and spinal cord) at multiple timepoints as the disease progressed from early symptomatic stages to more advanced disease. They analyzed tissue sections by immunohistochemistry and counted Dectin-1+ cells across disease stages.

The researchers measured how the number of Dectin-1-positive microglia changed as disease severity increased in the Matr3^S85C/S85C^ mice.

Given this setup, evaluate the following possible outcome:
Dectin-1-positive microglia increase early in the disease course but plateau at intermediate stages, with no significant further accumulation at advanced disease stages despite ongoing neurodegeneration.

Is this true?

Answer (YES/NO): NO